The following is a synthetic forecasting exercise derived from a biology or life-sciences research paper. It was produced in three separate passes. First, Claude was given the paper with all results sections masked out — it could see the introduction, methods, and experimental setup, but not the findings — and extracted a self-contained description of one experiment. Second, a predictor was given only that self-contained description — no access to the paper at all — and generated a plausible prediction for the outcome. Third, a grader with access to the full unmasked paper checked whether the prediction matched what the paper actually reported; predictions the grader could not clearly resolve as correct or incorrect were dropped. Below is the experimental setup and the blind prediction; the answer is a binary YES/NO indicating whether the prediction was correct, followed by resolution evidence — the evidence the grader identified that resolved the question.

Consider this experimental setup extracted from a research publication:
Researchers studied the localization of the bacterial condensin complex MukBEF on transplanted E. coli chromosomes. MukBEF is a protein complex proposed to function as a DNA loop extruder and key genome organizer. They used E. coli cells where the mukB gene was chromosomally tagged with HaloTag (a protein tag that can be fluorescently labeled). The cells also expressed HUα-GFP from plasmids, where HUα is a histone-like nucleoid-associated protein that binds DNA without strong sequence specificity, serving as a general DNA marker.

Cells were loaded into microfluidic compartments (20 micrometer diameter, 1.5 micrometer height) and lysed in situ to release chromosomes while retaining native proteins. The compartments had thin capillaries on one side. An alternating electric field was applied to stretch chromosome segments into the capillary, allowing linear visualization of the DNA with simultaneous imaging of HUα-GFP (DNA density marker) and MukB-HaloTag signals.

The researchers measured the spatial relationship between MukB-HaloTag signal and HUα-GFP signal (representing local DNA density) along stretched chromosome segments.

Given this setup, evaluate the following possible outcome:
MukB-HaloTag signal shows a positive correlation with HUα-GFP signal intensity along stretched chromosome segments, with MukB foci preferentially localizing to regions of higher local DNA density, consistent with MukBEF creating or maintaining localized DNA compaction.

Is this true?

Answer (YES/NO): YES